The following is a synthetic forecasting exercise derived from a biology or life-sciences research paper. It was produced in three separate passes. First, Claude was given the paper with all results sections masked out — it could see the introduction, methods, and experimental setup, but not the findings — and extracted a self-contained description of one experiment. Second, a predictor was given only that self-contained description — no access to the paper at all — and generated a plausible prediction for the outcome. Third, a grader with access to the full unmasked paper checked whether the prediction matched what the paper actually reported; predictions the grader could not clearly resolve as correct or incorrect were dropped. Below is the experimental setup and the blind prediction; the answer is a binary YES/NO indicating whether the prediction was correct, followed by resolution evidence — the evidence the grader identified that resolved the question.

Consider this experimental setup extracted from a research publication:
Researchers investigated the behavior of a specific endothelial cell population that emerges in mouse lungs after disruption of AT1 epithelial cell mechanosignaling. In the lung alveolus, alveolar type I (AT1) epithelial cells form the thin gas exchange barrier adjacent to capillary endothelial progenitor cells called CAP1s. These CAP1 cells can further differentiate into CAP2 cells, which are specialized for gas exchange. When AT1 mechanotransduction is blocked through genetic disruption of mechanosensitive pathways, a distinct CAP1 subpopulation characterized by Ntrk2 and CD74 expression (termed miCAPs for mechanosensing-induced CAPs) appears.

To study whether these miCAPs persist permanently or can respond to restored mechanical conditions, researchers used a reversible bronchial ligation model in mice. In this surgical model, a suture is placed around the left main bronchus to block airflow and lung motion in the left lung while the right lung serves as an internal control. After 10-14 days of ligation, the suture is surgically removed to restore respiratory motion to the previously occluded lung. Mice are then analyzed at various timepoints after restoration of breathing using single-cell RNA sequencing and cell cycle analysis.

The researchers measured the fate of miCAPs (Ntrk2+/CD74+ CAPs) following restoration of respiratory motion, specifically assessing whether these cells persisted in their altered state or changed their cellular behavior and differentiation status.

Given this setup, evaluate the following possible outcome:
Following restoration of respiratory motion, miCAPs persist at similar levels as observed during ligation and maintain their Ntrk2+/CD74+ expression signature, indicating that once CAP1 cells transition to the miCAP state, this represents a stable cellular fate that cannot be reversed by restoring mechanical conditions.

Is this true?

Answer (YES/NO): NO